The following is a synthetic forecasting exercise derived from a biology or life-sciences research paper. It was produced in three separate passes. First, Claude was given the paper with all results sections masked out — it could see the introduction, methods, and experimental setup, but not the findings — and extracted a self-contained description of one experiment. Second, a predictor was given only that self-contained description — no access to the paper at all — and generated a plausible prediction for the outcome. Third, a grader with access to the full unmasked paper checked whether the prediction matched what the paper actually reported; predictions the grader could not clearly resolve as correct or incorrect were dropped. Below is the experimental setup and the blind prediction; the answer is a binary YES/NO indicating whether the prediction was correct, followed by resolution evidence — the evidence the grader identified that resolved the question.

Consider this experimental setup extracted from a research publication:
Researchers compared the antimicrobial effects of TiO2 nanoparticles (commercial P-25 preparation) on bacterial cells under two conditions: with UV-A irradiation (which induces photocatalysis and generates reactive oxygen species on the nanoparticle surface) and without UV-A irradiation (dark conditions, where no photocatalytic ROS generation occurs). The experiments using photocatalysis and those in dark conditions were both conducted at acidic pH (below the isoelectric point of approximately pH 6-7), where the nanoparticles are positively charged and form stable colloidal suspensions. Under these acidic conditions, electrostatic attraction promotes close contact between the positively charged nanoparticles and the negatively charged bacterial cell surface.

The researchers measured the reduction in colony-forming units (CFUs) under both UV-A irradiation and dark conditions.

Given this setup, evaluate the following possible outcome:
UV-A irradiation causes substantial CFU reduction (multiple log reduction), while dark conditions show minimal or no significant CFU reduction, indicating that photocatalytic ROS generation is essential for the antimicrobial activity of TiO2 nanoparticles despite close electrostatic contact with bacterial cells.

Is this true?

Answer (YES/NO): NO